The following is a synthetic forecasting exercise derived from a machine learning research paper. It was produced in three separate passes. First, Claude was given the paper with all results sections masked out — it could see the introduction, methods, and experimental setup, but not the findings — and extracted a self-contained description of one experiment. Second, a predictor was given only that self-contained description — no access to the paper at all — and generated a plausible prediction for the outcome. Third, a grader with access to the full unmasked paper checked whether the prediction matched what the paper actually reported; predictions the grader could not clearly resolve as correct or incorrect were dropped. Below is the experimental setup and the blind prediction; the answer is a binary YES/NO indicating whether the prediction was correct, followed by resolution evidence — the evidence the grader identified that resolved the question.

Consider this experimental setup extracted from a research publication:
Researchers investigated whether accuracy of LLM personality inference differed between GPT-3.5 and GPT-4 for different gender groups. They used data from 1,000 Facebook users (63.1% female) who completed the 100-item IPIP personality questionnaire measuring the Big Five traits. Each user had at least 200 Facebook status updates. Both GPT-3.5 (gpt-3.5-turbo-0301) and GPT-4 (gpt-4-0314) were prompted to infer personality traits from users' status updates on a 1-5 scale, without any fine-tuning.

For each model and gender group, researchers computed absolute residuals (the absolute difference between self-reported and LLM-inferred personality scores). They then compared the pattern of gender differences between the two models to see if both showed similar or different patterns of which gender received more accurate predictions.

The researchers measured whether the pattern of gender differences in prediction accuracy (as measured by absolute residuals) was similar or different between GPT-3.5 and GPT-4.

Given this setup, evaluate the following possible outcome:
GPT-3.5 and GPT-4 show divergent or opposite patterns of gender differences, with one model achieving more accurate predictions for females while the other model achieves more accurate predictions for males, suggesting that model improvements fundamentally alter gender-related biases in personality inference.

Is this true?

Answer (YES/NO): NO